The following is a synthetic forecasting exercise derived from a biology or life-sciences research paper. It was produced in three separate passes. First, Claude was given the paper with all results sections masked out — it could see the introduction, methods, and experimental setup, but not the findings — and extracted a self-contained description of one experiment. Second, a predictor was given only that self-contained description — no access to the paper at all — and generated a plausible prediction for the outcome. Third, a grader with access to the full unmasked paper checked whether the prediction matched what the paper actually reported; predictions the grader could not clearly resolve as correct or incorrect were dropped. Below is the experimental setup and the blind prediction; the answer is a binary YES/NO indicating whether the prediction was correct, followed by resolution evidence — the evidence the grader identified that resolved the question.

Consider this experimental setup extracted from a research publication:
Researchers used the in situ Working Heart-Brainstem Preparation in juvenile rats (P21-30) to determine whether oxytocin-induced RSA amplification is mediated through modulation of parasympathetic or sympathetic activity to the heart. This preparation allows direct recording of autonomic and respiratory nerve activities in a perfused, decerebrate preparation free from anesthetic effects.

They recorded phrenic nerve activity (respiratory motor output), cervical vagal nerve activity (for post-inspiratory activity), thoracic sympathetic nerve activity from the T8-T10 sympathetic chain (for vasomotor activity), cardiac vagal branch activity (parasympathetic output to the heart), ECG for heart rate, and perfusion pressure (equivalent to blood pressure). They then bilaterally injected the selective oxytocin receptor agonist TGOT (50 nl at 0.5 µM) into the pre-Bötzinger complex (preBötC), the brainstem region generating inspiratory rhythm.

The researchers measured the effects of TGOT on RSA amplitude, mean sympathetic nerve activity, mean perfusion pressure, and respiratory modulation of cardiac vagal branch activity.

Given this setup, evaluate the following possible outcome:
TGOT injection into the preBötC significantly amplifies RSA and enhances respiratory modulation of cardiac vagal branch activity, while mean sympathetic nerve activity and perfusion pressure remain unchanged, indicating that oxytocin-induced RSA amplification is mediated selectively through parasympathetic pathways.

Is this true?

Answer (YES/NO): YES